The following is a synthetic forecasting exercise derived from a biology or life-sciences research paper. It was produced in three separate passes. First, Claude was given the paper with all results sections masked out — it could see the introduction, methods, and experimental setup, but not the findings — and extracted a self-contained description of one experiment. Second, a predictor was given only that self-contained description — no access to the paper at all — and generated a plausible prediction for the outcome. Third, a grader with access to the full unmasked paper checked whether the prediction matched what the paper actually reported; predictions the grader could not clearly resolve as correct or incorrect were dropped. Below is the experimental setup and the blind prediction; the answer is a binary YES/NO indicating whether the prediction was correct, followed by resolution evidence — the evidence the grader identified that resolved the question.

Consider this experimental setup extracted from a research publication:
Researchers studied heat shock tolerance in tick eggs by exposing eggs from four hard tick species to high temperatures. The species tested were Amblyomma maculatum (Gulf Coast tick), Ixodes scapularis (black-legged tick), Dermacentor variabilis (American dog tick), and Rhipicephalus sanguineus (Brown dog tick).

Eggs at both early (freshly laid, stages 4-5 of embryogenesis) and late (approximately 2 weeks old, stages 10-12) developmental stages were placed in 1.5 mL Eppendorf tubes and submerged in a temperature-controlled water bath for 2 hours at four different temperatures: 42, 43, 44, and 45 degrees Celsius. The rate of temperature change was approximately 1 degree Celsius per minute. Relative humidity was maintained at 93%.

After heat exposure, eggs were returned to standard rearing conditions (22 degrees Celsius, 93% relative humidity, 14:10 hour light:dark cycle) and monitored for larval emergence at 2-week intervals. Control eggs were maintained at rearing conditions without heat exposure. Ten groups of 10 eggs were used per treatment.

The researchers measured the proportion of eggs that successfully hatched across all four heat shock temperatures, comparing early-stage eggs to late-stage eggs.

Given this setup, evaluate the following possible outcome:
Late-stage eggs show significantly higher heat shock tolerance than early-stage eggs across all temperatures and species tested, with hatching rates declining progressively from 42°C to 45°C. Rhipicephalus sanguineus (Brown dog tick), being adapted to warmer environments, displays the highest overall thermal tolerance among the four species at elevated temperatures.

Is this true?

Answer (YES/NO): NO